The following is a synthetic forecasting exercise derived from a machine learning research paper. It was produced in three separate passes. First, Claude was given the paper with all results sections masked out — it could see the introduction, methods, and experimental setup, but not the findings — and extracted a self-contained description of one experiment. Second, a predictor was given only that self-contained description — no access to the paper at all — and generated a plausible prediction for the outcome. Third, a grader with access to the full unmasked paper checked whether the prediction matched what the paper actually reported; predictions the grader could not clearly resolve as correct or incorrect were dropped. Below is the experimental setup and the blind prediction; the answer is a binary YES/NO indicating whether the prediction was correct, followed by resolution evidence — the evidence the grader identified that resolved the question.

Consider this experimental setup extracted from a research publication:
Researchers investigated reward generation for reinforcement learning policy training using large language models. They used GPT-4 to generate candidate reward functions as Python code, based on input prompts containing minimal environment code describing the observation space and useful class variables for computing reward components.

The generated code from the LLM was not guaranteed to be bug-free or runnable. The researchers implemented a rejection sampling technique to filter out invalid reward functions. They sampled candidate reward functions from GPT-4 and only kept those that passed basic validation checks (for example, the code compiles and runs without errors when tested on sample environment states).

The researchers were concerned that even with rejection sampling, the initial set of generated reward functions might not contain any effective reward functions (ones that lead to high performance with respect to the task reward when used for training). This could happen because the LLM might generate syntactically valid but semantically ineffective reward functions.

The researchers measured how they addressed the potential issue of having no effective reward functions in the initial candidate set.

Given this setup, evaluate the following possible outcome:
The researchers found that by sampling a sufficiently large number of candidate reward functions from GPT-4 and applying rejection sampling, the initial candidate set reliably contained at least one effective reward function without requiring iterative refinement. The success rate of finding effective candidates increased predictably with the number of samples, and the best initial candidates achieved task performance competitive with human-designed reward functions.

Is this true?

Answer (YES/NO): NO